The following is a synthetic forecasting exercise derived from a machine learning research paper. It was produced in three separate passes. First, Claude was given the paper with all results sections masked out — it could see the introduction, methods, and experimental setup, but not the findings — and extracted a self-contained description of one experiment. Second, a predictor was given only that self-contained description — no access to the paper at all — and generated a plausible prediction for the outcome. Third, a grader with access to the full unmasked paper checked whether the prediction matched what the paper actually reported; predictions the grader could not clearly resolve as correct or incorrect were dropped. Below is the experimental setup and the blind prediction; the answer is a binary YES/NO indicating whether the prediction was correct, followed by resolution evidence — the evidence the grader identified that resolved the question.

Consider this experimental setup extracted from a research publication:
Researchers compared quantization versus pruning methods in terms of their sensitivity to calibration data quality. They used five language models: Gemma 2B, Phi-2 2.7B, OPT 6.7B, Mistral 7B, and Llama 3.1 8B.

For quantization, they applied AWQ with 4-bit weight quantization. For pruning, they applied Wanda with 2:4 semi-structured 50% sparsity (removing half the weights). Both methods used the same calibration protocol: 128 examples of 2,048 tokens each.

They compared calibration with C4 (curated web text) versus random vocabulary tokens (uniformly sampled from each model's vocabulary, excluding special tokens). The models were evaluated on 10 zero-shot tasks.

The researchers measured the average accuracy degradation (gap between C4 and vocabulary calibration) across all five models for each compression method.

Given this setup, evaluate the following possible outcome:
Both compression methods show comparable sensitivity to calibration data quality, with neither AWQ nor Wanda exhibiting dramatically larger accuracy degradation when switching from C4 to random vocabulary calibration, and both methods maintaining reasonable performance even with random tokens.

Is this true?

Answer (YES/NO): NO